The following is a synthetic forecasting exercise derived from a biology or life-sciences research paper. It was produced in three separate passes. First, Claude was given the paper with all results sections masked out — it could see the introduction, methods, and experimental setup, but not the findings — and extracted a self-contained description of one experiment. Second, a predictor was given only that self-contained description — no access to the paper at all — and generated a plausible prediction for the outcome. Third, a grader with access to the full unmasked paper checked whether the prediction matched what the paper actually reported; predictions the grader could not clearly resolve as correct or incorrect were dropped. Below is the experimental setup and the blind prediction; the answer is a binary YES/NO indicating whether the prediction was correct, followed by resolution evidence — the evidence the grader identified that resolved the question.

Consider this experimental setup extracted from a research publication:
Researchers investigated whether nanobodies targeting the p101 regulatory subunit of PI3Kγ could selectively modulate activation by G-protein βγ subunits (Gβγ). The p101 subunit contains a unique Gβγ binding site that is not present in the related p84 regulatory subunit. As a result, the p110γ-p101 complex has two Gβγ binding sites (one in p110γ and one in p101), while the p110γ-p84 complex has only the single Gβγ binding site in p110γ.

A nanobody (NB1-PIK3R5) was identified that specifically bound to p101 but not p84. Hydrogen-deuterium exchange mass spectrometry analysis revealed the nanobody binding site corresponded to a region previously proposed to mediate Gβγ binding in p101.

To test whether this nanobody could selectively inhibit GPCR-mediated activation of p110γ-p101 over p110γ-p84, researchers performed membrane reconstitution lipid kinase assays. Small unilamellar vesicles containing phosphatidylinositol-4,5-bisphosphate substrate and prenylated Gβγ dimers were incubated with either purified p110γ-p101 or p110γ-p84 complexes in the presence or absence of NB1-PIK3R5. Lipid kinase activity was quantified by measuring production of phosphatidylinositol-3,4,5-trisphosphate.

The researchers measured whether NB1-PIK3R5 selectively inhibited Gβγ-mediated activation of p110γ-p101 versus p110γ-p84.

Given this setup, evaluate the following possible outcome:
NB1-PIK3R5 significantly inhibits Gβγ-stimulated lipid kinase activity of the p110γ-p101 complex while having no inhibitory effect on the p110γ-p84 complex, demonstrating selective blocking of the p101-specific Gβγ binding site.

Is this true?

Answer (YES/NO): YES